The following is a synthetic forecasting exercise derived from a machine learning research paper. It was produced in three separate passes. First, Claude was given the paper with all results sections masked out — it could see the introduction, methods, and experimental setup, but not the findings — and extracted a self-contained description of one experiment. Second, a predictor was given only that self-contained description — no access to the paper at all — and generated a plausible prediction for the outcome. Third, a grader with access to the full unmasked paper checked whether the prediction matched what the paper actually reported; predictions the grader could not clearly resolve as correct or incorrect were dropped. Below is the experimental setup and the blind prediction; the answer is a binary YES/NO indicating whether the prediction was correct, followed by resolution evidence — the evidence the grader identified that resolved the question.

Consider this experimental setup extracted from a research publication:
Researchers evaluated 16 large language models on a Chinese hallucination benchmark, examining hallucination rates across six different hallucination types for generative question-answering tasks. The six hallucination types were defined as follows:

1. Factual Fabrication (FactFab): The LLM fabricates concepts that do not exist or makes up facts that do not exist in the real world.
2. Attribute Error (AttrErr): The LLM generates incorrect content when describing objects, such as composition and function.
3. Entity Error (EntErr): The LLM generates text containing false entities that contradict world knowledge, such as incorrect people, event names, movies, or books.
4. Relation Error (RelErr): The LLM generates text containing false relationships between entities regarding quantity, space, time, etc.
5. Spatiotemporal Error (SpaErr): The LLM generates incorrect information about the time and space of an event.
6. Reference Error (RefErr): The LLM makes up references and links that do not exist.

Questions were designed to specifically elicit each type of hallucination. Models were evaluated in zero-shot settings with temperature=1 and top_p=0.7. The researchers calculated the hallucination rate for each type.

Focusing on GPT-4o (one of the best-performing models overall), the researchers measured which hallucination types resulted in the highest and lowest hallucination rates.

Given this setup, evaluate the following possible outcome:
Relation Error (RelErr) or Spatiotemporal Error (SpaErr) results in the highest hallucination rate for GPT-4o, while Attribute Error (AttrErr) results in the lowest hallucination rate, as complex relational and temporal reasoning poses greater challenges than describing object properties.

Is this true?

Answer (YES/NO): NO